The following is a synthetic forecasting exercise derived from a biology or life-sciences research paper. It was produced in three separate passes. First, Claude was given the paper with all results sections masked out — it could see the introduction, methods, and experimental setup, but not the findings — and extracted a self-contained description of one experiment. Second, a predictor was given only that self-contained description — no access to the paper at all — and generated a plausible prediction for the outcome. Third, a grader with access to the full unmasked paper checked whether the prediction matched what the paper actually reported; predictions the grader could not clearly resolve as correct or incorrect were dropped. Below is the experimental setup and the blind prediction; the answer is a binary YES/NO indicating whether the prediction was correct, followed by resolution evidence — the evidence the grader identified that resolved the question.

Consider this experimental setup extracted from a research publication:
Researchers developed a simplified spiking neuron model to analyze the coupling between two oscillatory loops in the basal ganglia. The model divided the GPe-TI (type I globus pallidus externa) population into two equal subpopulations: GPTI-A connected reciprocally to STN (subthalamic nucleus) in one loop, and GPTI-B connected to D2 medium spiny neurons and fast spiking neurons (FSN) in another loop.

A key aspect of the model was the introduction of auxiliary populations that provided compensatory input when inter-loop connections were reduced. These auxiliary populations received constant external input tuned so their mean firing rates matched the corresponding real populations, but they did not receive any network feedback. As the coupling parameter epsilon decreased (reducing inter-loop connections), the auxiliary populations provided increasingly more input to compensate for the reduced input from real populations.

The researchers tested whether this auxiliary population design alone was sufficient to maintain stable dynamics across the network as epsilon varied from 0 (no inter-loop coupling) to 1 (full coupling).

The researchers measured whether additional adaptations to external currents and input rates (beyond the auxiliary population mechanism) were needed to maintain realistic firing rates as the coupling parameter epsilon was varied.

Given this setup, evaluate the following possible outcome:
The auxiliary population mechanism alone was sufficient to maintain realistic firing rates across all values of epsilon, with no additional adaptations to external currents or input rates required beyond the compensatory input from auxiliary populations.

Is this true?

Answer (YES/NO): NO